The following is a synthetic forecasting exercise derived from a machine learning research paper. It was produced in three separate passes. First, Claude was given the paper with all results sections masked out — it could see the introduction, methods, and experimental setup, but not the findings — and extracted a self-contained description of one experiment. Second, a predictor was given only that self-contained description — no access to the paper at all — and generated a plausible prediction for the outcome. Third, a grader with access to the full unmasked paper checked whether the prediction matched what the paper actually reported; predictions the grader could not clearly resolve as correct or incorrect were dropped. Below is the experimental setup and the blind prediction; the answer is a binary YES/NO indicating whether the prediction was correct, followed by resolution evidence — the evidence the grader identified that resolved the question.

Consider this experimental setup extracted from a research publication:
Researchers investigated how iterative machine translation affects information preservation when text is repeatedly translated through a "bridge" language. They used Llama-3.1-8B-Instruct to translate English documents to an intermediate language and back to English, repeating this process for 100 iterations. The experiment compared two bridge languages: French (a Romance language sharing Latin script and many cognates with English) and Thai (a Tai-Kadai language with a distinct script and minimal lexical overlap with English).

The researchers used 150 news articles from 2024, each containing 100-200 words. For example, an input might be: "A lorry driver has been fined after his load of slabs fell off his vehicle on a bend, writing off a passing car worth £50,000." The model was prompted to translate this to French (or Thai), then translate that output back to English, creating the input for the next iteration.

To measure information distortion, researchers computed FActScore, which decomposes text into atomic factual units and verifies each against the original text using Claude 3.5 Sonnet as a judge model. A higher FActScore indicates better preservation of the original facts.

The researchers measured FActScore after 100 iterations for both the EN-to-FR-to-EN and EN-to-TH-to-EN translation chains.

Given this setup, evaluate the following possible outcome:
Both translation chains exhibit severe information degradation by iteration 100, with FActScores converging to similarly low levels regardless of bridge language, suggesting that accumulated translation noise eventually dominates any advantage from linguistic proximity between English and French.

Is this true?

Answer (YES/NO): NO